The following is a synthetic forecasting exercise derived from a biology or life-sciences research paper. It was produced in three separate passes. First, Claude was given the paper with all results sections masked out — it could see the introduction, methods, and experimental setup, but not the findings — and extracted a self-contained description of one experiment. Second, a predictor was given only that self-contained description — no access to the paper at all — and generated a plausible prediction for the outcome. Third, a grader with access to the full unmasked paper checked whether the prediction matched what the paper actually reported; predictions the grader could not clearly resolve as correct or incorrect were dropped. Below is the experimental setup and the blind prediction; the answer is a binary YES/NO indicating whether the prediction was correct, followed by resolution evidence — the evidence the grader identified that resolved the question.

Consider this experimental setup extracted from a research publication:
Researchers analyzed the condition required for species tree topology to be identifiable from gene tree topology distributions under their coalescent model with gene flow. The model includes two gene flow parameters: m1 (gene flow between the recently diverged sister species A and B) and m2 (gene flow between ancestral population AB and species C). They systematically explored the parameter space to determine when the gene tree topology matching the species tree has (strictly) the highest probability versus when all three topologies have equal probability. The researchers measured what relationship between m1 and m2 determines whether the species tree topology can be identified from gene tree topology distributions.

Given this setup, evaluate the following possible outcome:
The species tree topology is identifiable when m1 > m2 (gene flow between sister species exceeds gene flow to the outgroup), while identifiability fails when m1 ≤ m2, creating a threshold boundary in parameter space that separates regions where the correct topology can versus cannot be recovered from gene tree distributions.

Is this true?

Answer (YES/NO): NO